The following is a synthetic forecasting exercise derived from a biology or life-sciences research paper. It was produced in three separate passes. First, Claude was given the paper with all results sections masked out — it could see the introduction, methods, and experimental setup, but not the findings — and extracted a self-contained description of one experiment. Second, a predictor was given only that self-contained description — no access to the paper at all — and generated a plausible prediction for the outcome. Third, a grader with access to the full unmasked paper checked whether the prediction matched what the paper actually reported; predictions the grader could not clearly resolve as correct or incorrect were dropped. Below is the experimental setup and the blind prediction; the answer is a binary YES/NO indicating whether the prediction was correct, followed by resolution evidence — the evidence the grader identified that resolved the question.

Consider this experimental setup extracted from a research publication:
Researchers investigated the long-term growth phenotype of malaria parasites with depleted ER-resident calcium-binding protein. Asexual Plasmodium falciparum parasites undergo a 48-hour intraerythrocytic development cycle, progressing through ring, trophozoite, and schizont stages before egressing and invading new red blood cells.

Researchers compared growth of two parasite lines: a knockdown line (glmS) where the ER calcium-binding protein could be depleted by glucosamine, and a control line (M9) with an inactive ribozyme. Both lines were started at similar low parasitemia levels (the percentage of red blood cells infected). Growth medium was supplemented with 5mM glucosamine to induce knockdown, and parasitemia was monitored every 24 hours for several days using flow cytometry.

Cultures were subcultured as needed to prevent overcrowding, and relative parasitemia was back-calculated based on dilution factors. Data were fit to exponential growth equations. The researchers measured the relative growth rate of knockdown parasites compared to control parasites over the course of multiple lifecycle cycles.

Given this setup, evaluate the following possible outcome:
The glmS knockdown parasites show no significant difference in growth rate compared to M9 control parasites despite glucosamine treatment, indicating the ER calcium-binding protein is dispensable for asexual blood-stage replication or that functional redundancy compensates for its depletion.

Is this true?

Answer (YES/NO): NO